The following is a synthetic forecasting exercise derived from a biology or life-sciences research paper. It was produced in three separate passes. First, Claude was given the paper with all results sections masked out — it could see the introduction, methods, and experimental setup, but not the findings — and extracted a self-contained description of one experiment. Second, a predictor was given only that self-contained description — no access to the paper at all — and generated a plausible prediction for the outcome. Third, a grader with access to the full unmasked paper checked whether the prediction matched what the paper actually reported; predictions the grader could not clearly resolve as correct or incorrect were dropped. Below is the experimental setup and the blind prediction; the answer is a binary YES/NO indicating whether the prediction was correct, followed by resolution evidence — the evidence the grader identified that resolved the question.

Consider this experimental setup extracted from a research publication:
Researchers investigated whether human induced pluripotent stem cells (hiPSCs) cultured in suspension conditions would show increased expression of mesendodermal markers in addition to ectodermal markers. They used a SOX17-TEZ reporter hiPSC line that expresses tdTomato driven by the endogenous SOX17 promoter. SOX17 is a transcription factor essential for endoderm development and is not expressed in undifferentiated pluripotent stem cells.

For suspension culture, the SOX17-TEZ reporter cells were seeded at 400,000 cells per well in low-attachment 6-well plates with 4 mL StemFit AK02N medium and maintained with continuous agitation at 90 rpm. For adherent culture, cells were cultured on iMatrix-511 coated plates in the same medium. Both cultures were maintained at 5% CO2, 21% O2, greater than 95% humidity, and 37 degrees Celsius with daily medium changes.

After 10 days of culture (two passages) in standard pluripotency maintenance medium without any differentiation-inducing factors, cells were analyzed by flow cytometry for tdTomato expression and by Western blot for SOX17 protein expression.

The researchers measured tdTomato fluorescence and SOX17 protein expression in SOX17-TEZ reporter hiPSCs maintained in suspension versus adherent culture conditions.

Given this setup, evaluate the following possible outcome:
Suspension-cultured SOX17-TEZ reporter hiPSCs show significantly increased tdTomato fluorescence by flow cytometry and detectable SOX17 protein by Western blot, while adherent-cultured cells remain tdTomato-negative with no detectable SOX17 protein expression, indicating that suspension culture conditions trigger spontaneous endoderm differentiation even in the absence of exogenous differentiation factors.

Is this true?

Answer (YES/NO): YES